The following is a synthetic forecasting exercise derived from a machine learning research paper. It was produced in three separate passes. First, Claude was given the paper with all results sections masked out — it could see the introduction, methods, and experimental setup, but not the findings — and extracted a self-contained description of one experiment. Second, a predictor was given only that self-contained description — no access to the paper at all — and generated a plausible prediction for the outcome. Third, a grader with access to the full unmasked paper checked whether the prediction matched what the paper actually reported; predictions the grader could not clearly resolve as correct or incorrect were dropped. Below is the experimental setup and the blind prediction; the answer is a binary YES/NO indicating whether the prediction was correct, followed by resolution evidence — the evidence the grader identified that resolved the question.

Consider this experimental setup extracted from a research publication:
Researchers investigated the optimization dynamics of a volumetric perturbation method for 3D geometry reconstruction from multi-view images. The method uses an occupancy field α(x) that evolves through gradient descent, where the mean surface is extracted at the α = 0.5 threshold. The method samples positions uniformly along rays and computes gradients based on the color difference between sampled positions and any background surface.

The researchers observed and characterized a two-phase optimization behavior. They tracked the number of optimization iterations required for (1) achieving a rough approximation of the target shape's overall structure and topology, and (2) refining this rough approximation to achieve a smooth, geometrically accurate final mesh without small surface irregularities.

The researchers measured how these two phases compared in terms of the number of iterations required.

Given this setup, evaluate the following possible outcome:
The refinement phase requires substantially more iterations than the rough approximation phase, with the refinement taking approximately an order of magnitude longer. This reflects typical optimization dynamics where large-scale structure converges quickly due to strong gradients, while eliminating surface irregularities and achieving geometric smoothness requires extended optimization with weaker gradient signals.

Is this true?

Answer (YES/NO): YES